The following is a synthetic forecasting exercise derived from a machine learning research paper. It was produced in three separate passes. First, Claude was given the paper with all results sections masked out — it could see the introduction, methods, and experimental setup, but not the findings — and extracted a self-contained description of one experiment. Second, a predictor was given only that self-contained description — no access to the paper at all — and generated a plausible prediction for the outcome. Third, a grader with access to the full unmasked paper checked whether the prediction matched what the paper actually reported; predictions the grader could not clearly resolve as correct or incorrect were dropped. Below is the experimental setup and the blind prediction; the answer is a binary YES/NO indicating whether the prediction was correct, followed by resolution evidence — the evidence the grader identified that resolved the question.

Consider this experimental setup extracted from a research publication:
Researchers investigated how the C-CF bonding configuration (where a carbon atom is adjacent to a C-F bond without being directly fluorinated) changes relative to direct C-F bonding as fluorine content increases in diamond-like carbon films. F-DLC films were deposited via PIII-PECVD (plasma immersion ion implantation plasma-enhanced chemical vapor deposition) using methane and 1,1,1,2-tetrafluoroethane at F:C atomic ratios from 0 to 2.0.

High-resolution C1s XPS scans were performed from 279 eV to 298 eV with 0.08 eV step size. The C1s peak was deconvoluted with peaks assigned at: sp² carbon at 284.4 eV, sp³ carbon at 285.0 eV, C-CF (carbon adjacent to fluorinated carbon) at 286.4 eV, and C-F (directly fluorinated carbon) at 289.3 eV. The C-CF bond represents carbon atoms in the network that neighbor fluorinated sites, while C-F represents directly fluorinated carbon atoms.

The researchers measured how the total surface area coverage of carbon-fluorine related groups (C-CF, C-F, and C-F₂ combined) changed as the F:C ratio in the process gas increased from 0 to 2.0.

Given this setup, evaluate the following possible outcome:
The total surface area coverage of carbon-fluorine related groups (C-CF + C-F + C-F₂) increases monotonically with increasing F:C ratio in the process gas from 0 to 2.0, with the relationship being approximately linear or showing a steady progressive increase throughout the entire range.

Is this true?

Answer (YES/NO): NO